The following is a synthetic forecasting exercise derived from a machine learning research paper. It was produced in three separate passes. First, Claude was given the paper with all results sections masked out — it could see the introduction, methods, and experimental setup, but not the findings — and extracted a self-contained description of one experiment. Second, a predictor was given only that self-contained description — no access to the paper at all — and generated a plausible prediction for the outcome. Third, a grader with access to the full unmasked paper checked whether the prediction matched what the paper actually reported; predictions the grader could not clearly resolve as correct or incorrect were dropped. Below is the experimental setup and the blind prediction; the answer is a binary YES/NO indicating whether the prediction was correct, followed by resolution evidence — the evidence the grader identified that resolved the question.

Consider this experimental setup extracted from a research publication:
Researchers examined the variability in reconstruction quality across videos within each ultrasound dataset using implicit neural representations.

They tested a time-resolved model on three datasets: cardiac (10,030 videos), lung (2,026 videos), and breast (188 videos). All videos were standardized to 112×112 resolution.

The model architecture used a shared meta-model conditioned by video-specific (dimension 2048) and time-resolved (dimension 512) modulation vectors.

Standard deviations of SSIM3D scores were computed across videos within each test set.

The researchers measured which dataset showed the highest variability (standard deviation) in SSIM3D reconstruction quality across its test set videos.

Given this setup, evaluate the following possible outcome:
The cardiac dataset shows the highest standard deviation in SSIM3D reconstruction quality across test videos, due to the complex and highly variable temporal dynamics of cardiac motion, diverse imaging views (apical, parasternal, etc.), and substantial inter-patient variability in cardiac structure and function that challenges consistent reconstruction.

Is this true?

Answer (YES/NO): NO